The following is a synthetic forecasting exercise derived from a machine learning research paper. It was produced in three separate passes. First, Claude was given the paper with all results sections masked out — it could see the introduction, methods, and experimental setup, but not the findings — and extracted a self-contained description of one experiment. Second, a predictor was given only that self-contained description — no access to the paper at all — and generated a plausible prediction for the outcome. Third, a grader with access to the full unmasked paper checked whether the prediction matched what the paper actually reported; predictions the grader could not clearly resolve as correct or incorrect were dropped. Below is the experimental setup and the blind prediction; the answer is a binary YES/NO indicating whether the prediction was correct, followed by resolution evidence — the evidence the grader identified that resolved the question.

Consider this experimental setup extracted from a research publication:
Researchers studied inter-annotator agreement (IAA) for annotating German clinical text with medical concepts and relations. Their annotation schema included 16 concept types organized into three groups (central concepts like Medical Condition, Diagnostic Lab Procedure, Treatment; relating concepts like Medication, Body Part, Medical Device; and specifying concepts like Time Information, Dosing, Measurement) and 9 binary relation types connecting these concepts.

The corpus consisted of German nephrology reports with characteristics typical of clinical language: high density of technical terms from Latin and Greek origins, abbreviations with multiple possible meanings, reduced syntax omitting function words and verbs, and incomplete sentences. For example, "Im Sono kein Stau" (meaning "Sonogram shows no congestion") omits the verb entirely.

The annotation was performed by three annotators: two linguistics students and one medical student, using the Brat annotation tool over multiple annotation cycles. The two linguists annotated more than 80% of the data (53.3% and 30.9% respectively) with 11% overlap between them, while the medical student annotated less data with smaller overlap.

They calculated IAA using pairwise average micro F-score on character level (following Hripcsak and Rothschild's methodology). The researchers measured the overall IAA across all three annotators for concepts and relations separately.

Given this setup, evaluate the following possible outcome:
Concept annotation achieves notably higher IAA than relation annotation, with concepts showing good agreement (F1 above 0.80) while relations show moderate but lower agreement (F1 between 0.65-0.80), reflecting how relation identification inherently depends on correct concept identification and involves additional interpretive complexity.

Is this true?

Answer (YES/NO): NO